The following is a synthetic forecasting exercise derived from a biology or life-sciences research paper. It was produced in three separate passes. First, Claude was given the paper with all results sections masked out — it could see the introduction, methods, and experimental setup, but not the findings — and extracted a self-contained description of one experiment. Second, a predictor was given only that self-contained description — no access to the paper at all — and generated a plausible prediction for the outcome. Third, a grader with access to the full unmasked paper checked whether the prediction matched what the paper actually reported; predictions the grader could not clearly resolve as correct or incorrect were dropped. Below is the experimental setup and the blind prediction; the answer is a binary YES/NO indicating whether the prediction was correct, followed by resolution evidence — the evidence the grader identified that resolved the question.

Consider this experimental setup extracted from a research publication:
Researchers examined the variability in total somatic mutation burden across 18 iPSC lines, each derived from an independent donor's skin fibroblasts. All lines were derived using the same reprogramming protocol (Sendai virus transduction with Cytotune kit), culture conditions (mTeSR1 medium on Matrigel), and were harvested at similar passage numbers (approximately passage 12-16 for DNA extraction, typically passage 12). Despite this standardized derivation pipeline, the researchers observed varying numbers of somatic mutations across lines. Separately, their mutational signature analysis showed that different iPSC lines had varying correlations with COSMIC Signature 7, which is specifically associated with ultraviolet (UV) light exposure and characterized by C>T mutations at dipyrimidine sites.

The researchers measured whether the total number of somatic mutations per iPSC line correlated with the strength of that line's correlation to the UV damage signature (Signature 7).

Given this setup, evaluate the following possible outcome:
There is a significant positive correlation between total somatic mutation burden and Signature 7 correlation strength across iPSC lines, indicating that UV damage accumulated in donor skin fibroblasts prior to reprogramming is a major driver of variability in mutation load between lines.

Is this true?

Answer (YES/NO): YES